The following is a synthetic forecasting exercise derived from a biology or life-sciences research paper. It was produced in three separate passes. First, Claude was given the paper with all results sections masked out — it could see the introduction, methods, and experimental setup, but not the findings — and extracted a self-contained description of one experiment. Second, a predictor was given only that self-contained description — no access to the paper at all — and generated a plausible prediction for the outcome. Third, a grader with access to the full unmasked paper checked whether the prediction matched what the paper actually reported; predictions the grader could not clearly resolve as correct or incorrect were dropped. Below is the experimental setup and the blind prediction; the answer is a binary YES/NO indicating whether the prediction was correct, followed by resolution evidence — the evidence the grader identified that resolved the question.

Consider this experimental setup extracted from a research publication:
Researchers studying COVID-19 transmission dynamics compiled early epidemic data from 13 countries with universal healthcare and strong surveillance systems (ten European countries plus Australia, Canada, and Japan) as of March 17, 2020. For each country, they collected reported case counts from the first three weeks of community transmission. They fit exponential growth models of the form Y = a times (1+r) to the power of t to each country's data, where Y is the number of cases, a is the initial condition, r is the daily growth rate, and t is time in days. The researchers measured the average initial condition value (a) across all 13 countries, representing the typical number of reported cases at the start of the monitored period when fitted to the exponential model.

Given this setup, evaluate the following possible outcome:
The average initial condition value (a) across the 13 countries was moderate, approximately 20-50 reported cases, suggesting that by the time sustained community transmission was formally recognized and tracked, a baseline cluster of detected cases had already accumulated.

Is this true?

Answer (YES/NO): NO